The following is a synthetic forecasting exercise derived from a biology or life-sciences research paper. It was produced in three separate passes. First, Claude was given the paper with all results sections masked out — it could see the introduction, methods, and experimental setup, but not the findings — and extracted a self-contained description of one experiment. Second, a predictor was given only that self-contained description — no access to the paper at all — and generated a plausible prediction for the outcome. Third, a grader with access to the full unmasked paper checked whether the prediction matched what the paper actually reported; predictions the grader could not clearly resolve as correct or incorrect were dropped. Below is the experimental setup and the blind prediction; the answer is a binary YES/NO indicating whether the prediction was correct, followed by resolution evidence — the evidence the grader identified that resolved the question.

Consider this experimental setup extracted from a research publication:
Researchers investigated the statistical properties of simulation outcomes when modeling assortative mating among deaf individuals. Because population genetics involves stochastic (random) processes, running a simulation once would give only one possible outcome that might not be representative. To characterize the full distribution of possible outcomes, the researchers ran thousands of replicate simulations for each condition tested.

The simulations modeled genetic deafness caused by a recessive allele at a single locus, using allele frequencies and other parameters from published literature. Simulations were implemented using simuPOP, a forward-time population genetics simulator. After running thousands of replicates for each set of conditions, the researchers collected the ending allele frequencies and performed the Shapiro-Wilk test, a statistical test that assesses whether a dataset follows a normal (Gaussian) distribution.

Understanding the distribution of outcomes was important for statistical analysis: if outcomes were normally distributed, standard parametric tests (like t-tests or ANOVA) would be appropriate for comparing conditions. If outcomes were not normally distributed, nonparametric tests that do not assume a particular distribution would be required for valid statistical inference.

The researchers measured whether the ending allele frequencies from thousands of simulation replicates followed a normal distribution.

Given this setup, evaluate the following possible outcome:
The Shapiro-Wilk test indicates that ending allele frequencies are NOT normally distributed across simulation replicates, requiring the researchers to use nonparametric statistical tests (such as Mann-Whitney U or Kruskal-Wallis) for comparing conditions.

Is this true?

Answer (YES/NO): YES